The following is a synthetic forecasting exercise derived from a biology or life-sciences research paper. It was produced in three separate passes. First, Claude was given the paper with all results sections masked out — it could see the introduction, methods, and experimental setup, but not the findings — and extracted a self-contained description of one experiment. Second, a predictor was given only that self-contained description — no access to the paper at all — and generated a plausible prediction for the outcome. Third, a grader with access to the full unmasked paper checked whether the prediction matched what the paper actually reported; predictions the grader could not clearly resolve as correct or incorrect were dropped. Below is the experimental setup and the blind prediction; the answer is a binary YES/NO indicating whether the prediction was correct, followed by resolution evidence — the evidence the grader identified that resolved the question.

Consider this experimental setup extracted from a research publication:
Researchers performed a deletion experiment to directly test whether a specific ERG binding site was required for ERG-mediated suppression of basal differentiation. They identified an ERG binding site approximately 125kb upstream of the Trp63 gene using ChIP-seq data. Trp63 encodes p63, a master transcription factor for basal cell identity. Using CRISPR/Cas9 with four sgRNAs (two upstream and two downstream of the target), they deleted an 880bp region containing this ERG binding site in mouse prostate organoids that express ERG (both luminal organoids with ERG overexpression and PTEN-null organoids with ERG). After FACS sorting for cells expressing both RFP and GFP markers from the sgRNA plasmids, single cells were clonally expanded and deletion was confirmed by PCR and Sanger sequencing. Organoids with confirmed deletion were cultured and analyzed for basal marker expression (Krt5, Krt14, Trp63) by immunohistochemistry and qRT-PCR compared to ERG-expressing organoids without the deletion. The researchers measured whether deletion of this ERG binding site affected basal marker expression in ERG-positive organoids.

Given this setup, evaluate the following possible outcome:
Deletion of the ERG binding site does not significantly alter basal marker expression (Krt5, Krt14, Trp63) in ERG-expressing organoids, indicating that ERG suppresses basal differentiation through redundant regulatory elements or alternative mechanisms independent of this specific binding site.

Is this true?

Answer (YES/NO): NO